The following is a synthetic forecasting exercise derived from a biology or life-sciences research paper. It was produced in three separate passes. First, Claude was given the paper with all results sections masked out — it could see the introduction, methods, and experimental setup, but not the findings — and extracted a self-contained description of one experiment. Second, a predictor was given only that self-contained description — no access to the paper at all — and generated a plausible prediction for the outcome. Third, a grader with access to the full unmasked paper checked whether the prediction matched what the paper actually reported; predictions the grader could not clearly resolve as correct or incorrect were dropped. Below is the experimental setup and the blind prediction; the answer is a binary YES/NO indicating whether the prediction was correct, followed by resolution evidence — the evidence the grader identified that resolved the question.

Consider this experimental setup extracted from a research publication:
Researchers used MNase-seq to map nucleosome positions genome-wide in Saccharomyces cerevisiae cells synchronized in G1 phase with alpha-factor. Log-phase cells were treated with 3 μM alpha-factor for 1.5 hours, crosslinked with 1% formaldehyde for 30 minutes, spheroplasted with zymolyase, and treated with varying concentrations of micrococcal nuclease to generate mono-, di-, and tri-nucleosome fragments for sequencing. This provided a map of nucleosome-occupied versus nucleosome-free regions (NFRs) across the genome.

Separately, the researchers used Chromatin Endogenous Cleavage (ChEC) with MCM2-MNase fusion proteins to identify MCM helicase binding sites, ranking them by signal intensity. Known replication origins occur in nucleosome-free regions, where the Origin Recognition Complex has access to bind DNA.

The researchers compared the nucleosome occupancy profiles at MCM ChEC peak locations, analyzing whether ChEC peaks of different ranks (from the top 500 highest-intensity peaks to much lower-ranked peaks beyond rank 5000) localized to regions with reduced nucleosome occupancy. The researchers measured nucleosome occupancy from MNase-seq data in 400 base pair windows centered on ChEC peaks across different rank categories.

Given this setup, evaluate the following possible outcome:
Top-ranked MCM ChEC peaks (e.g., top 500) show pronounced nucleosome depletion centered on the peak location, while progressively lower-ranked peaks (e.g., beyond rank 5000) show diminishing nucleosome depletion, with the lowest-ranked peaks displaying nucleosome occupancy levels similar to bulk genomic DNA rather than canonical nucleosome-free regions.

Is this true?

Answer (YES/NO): YES